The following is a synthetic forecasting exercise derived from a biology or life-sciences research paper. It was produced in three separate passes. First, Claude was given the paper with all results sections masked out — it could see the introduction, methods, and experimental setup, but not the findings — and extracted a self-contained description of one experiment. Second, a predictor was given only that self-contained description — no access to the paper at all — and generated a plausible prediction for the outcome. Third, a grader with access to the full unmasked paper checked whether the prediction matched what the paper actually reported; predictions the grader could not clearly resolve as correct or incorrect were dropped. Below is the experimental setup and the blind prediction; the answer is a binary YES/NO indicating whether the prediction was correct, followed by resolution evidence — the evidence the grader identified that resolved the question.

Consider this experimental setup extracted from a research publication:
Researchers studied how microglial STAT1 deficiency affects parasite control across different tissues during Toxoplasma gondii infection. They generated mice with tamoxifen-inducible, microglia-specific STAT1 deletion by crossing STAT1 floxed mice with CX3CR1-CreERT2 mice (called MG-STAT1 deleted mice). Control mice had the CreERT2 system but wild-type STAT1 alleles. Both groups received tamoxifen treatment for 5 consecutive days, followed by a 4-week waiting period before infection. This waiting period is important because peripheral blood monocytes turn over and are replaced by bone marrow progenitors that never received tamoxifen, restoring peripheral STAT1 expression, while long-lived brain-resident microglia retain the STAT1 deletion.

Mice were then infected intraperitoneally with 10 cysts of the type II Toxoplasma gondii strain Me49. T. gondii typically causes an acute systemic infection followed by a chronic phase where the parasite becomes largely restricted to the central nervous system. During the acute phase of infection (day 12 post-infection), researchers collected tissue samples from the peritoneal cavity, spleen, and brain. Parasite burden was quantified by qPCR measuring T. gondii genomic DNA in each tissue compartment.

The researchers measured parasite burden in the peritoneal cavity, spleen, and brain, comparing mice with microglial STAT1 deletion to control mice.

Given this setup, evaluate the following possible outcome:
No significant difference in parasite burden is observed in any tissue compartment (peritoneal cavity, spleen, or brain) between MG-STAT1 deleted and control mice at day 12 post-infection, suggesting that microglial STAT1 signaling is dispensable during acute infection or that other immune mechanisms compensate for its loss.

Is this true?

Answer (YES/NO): NO